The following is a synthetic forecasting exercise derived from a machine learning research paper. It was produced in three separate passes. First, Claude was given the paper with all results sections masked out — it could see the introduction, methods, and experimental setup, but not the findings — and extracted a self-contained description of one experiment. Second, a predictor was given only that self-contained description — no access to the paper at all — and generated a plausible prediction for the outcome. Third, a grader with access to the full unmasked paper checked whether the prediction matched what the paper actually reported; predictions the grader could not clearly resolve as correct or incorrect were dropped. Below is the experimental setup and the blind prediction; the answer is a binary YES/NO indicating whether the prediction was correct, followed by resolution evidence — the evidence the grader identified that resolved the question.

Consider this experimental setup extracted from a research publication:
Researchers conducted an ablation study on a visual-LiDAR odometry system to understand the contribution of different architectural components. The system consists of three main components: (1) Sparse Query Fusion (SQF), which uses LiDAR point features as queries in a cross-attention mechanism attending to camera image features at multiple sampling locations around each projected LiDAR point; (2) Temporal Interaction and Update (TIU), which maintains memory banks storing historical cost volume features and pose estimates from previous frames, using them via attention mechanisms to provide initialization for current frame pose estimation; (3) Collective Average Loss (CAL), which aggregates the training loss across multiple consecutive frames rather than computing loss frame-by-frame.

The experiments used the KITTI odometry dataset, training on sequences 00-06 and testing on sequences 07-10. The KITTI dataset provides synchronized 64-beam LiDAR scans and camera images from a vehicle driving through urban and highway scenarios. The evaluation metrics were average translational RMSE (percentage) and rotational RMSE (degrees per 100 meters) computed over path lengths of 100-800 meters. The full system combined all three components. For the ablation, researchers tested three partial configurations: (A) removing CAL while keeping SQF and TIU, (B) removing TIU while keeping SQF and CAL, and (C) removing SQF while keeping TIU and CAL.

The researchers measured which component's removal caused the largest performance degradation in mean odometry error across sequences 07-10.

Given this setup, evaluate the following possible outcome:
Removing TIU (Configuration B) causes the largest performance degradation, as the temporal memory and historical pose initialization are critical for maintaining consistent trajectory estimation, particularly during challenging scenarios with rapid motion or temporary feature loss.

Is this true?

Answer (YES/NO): NO